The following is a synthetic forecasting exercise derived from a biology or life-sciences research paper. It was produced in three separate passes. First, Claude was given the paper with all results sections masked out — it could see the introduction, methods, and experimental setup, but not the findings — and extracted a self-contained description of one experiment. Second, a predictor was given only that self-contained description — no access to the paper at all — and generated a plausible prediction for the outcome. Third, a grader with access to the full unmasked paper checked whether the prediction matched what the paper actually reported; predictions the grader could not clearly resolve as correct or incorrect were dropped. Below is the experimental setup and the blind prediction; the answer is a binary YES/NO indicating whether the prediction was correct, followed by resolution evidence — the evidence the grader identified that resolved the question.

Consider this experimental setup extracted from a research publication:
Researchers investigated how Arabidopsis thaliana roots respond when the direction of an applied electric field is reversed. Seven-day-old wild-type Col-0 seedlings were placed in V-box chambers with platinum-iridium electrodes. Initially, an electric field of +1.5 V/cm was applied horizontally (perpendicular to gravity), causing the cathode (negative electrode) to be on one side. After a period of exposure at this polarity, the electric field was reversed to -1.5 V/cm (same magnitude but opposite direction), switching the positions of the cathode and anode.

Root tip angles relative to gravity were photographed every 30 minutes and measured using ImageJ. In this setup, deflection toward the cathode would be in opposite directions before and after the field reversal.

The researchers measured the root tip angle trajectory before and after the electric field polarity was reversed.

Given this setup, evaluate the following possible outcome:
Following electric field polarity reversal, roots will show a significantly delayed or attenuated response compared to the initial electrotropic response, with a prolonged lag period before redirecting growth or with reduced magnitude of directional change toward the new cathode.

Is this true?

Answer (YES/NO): NO